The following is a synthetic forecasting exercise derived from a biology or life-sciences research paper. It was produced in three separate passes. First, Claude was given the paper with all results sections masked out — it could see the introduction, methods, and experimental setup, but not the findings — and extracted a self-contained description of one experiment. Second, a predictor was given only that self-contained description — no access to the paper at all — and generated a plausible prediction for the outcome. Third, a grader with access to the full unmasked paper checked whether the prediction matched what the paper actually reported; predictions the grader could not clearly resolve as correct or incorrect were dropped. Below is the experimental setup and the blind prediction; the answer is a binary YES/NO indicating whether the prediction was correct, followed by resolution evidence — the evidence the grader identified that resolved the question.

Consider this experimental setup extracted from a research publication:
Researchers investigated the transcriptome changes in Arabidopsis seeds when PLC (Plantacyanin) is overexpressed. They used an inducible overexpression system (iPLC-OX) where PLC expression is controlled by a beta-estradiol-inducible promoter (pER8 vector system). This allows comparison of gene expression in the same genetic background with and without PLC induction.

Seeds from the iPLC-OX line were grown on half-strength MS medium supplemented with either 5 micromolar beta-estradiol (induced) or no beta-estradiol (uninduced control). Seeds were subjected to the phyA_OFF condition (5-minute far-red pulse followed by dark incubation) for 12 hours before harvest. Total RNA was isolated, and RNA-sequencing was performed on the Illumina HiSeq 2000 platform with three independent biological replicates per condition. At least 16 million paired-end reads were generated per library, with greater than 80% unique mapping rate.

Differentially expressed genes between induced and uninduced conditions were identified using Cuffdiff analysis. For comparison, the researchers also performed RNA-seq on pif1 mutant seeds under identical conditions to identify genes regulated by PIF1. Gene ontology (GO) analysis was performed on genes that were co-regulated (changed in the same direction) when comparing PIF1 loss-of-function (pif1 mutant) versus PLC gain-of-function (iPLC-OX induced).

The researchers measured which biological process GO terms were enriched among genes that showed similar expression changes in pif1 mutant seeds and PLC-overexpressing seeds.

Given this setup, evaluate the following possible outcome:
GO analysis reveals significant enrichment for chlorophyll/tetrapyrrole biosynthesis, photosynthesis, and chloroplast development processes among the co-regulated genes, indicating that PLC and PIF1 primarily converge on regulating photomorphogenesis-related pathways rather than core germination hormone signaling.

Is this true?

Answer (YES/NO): NO